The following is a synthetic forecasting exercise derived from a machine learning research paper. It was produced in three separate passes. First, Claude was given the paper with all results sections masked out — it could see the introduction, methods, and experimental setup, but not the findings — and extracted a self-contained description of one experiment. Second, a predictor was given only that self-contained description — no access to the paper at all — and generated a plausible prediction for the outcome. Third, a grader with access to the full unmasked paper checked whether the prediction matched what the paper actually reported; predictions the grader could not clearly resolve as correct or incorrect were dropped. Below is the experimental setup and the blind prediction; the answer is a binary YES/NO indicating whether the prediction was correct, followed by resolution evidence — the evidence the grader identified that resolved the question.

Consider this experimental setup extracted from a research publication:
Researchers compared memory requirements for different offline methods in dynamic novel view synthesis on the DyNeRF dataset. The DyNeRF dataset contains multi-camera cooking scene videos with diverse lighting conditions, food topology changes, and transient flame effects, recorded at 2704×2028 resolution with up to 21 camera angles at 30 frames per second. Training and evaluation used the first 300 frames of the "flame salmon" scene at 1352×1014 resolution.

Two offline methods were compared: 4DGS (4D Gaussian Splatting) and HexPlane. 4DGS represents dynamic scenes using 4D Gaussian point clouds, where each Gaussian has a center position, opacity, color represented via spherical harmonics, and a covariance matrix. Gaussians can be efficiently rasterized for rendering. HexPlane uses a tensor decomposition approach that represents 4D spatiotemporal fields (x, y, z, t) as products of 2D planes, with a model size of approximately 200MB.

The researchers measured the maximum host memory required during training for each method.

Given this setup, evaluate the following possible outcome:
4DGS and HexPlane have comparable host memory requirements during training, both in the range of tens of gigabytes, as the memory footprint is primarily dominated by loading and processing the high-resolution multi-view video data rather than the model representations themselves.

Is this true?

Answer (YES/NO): NO